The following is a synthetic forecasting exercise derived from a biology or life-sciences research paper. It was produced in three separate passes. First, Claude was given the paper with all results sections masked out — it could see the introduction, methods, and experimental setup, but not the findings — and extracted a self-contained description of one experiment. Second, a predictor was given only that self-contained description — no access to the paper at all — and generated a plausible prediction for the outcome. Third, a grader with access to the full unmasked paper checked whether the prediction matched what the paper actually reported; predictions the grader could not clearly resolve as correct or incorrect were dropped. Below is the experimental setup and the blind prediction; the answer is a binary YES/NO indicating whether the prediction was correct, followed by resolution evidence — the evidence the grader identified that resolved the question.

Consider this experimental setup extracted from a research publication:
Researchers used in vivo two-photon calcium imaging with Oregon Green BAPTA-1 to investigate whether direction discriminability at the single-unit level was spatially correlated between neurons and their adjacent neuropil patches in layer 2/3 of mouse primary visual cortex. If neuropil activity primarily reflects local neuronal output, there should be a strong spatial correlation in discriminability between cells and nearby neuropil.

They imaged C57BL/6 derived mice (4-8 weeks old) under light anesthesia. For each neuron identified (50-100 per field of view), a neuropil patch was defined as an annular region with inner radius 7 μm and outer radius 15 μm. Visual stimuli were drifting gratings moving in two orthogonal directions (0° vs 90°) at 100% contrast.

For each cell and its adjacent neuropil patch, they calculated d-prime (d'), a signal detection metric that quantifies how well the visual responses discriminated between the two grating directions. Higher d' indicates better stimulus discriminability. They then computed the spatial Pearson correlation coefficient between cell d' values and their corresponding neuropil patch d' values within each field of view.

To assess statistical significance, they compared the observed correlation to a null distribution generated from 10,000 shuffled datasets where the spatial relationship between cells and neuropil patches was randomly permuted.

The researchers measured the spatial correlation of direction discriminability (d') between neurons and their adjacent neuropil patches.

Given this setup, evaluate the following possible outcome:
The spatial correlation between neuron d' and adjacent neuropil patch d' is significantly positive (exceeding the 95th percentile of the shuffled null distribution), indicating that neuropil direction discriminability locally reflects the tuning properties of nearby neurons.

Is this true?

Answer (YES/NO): NO